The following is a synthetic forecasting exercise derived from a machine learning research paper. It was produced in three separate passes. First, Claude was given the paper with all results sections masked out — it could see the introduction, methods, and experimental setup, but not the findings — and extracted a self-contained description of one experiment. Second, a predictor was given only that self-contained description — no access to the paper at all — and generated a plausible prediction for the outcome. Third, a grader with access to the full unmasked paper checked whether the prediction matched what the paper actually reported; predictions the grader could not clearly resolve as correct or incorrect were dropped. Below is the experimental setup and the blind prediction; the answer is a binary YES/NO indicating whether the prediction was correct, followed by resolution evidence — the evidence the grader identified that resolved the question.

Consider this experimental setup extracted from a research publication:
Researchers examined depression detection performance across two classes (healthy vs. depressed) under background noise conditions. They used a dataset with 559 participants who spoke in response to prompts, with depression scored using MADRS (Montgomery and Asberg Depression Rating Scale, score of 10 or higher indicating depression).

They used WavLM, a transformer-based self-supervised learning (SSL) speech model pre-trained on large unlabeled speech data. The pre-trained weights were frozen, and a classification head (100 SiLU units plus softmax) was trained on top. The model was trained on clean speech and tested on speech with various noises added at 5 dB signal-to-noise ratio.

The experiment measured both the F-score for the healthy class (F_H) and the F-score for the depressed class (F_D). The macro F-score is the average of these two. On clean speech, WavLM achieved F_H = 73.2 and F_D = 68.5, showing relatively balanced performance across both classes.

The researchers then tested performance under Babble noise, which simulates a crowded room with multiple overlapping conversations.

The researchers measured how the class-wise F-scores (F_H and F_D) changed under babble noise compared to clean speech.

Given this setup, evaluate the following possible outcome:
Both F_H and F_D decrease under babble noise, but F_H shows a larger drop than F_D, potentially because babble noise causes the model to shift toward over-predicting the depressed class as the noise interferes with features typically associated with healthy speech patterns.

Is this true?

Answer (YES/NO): NO